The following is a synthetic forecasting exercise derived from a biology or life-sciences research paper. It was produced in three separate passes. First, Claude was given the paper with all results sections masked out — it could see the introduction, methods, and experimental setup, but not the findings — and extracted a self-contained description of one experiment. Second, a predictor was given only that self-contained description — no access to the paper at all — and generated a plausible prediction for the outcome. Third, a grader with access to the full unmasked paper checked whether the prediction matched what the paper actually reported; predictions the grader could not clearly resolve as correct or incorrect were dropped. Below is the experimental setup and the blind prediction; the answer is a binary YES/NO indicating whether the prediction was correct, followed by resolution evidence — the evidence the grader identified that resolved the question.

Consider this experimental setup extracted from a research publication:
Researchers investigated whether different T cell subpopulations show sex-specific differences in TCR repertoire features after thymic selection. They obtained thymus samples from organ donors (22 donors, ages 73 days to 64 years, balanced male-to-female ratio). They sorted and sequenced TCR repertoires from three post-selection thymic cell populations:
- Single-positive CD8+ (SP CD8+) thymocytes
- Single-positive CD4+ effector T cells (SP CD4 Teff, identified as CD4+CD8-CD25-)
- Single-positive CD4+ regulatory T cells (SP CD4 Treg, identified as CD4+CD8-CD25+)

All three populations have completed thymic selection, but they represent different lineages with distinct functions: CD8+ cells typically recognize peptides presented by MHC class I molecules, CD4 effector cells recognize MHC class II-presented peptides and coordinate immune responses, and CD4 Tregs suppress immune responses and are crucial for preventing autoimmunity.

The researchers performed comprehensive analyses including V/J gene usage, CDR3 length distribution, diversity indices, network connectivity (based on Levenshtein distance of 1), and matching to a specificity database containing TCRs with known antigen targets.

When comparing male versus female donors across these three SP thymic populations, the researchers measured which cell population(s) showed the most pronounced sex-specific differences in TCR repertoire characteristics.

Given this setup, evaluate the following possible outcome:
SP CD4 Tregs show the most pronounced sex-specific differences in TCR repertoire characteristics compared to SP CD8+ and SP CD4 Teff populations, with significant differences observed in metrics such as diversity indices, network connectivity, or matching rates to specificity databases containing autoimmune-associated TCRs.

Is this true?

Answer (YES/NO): NO